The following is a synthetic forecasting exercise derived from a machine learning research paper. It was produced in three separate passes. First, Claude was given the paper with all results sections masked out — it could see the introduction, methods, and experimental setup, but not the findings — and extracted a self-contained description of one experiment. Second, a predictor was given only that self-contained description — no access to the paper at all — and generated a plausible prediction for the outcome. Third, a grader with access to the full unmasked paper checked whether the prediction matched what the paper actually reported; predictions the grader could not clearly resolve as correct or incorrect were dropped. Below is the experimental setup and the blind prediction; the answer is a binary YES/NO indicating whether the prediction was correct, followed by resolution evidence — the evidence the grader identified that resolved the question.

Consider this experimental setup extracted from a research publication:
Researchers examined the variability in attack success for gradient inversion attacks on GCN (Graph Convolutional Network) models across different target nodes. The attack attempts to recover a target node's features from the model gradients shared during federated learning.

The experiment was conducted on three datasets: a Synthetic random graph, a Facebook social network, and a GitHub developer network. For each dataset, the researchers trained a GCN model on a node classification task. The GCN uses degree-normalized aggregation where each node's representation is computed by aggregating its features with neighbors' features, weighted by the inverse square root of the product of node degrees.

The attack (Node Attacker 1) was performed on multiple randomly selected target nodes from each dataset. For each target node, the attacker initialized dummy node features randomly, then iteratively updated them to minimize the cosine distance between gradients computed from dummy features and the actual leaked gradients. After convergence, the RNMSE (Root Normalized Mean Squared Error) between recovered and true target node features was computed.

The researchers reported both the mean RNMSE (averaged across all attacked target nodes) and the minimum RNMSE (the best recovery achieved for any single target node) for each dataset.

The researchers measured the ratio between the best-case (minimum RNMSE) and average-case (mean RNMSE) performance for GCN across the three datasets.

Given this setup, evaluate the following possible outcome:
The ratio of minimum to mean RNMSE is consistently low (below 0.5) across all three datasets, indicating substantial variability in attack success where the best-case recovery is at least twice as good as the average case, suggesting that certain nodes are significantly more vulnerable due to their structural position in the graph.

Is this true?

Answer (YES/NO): YES